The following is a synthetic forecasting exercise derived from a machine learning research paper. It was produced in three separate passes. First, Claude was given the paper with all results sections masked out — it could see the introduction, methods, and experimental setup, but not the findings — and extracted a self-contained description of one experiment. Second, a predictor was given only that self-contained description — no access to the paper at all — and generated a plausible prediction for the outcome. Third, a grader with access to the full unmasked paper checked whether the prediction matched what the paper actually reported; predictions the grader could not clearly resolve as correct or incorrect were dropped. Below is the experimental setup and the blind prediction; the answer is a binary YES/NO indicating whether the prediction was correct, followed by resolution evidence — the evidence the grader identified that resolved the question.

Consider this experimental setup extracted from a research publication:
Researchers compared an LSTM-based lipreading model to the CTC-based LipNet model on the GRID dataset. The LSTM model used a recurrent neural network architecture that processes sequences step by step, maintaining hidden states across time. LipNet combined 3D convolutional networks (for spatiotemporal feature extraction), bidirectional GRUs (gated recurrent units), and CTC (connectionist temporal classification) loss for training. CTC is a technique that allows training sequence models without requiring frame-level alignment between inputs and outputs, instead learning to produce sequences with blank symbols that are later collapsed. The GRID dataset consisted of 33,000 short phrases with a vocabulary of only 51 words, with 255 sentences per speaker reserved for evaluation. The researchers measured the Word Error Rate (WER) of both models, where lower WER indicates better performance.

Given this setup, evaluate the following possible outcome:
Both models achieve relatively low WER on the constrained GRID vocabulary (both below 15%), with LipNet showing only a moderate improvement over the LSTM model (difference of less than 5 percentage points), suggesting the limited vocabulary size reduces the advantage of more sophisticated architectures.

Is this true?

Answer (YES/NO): NO